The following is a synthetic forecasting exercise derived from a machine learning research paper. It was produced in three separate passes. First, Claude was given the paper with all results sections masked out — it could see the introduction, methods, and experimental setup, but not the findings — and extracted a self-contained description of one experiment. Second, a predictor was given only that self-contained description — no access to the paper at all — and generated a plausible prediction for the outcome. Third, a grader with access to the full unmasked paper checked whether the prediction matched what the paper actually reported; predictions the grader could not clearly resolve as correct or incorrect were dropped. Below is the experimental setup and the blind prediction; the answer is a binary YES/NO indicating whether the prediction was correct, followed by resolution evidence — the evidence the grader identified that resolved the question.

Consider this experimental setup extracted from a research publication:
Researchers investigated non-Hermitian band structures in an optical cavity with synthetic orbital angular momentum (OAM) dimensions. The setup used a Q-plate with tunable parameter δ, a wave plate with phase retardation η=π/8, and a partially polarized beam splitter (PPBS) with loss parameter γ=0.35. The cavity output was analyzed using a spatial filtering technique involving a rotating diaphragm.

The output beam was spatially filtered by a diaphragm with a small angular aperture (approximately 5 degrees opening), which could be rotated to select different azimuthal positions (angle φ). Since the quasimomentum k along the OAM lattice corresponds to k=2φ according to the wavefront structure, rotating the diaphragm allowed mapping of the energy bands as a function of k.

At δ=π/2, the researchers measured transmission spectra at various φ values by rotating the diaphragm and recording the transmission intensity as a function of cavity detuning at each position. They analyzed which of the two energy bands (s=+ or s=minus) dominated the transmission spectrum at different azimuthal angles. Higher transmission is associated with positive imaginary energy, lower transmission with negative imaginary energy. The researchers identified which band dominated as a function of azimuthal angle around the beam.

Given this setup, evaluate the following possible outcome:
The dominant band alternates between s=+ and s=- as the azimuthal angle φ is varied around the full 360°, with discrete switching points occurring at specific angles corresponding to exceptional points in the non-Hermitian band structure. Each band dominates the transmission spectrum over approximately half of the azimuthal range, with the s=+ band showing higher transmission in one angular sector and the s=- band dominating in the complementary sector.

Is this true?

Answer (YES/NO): NO